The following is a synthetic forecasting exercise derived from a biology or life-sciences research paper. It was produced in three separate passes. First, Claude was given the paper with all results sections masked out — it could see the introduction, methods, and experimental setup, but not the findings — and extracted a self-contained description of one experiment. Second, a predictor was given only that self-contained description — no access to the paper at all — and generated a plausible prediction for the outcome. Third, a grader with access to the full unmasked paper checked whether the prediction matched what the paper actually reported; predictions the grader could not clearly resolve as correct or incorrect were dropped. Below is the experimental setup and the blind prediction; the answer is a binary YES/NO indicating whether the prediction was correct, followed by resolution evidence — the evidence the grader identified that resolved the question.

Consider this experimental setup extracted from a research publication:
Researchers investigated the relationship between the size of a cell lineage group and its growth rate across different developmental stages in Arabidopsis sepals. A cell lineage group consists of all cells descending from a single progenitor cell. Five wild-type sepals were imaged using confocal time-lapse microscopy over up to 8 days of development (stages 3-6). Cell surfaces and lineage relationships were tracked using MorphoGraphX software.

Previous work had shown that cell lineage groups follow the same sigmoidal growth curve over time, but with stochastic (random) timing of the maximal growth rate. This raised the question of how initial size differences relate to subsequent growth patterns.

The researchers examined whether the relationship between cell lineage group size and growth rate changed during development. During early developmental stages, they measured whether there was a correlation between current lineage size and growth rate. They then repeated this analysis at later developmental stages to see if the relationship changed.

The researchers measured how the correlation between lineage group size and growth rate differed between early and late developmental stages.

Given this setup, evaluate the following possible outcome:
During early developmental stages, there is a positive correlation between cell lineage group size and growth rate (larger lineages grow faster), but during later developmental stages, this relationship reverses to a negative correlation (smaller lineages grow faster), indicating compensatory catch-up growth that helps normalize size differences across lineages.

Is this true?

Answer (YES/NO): NO